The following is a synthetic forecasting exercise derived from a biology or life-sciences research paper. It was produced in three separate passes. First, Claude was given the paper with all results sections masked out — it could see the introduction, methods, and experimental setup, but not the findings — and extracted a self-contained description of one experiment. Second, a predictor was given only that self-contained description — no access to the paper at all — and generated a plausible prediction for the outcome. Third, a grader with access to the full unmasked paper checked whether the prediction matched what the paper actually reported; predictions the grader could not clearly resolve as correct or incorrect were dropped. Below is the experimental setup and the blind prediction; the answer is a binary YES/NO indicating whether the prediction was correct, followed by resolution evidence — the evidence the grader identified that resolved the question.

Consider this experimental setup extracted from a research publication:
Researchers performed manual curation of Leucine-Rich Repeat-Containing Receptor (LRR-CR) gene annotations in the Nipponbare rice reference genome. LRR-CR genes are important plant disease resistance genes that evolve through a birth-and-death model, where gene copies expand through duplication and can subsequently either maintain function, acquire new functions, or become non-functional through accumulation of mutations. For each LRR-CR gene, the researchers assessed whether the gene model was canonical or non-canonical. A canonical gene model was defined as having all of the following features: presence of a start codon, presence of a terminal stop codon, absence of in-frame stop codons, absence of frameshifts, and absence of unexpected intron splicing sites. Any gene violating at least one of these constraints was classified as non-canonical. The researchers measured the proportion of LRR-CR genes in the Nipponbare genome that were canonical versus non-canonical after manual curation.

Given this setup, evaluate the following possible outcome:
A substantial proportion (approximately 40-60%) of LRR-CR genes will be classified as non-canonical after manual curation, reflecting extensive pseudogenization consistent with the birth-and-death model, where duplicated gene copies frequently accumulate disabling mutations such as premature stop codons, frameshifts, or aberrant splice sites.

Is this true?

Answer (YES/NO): NO